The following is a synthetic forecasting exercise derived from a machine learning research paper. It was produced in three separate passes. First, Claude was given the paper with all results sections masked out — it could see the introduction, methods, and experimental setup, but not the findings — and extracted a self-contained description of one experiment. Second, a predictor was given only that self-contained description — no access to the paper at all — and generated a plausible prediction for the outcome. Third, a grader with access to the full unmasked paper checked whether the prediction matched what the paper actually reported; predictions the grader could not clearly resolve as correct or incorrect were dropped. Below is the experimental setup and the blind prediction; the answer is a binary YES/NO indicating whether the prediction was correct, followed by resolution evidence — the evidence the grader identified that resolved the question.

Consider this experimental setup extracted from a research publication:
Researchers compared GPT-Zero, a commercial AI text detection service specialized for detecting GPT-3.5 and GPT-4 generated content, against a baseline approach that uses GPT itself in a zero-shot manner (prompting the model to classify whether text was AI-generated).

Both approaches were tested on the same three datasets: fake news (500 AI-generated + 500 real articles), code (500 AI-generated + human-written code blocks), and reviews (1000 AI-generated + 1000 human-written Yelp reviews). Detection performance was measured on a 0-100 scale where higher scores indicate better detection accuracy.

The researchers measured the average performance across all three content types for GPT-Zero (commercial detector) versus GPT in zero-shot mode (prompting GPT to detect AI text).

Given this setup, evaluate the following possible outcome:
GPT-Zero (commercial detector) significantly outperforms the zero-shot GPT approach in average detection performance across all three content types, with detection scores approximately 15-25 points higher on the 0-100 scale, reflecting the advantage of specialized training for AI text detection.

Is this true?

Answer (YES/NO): NO